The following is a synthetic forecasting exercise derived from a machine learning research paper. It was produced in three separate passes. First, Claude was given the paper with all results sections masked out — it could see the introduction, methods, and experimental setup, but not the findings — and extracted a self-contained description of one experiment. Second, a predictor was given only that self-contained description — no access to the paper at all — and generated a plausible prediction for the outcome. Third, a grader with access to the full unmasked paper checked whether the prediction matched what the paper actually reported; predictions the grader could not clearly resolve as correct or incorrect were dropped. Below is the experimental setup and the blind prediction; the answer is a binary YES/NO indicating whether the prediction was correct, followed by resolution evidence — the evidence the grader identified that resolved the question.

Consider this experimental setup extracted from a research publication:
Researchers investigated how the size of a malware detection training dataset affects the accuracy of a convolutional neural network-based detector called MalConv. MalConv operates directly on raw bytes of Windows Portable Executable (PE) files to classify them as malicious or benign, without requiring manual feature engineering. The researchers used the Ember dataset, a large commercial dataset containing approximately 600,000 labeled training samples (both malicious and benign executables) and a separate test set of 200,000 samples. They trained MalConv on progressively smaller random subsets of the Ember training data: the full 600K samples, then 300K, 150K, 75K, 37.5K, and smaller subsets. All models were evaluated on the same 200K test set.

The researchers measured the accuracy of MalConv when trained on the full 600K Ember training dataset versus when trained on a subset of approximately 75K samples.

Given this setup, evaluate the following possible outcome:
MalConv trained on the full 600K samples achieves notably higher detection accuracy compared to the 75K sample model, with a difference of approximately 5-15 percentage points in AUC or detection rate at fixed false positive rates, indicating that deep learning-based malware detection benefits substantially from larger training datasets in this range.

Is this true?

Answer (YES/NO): YES